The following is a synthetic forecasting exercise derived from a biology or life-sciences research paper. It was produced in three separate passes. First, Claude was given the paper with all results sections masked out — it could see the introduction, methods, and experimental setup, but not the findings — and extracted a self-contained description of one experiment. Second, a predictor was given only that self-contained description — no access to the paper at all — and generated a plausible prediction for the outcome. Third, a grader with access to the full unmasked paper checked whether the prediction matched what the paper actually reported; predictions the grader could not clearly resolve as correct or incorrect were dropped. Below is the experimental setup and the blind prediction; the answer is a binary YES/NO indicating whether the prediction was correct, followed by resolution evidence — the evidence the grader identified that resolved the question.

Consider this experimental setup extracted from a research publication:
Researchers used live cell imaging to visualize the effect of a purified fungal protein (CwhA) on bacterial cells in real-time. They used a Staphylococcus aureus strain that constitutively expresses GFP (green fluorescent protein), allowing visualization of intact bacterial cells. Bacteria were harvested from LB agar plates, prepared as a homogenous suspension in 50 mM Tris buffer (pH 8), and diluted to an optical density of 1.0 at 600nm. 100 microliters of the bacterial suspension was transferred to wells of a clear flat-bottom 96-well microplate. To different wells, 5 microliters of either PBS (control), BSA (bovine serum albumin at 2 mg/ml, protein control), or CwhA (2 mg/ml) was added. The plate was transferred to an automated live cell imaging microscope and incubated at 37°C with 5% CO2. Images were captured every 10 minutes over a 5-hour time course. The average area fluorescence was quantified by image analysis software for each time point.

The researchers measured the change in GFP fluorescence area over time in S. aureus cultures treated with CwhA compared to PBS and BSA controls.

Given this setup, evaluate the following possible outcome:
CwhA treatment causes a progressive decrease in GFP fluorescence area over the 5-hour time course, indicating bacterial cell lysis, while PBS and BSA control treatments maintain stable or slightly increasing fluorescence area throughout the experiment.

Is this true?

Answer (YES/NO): NO